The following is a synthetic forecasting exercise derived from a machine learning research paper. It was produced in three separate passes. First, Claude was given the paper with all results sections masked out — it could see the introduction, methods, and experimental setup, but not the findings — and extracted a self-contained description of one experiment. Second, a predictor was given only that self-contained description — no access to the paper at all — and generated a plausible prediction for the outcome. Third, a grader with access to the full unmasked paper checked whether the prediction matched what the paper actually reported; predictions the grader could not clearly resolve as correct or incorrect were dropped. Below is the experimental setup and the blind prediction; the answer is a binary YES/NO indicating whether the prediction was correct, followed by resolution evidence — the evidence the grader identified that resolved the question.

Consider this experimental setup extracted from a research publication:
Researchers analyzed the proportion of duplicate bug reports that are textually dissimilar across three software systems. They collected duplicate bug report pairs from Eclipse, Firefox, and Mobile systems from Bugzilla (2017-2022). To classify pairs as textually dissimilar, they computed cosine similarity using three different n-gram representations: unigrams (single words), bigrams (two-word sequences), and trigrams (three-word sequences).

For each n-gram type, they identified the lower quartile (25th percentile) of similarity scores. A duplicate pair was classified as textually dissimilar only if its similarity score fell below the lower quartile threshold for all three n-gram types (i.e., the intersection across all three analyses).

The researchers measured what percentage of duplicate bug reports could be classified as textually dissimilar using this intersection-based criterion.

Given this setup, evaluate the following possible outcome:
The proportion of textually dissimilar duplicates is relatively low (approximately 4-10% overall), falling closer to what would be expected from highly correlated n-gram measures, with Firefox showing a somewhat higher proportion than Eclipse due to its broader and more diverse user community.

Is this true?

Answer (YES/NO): NO